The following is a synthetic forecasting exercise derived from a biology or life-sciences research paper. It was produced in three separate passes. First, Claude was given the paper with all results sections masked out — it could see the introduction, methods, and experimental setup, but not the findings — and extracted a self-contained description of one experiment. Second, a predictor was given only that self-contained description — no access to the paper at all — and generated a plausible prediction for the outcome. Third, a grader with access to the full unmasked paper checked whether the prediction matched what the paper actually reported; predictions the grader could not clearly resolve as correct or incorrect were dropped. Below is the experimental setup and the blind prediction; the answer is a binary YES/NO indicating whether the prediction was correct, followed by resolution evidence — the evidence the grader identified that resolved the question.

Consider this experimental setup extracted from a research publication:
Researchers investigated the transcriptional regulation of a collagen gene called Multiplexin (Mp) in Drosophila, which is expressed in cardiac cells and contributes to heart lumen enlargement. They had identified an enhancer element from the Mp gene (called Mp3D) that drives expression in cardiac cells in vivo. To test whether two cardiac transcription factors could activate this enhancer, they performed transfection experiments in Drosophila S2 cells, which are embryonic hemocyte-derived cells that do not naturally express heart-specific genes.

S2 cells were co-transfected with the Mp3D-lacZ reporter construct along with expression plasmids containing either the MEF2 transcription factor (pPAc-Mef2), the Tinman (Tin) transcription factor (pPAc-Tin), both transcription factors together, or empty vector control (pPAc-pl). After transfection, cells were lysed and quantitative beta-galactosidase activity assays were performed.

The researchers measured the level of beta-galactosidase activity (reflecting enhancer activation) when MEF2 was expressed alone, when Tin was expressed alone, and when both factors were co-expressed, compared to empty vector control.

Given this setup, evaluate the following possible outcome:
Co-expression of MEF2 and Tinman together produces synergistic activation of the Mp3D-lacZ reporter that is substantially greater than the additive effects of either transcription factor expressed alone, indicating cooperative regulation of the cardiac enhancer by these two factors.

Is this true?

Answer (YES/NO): NO